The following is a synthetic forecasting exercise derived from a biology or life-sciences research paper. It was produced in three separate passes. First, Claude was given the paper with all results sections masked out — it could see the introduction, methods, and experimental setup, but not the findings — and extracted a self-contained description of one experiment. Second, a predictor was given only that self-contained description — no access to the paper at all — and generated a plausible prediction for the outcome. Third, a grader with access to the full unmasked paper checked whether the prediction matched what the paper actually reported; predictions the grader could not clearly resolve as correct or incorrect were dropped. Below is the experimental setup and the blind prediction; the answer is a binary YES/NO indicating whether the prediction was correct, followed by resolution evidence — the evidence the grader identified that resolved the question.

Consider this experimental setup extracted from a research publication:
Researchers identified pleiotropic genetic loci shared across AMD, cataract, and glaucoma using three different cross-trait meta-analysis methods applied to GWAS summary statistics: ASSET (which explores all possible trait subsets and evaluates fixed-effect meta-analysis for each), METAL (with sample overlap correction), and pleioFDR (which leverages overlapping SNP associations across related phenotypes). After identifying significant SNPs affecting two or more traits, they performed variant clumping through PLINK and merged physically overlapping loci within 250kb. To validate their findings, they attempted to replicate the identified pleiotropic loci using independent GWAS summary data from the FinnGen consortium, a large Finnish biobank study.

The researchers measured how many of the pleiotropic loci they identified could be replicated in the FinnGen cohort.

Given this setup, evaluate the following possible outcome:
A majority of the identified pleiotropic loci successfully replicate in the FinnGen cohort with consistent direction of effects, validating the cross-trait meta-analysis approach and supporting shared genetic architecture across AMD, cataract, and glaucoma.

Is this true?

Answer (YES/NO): NO